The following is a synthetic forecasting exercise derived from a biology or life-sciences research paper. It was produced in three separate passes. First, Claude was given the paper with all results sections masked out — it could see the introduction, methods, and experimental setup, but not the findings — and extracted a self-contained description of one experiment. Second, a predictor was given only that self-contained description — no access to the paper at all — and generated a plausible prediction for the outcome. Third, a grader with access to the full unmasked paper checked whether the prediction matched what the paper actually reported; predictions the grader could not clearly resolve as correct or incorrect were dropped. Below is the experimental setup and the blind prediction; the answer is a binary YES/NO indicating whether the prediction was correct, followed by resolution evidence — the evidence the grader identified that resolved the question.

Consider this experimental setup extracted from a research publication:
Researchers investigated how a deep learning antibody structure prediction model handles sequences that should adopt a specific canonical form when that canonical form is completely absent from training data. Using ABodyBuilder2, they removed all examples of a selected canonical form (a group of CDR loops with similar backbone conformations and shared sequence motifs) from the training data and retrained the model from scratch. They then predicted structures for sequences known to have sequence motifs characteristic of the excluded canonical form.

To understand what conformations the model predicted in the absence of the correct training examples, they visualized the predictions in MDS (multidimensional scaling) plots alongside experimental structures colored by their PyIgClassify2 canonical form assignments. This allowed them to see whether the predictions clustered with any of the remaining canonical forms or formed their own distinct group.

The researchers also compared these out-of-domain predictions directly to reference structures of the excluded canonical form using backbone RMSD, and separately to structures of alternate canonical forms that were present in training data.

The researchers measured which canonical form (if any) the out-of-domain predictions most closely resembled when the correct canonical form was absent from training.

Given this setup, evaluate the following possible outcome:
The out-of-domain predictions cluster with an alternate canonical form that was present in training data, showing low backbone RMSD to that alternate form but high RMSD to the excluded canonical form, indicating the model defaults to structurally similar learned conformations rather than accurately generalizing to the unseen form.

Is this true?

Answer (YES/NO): YES